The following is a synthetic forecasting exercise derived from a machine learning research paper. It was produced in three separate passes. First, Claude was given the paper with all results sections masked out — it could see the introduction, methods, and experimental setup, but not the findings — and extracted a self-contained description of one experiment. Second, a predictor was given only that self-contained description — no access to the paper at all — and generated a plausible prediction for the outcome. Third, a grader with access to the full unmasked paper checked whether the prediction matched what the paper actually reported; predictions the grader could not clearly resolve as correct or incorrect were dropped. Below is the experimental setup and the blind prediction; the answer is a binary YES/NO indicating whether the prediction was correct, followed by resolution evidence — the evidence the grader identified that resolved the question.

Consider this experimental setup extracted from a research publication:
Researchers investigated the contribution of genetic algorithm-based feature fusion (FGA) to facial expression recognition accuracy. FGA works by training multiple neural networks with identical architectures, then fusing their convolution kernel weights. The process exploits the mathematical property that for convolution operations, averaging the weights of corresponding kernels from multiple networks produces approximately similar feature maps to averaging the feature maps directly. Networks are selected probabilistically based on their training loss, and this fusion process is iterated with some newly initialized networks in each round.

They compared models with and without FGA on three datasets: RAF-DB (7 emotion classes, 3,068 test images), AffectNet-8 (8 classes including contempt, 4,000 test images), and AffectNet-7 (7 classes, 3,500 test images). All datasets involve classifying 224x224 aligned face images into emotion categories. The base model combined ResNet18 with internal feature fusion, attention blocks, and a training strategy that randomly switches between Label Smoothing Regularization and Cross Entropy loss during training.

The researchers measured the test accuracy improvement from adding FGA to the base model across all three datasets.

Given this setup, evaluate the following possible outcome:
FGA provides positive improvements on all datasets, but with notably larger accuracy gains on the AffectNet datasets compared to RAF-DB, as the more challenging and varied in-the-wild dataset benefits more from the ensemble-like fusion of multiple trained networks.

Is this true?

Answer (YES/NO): NO